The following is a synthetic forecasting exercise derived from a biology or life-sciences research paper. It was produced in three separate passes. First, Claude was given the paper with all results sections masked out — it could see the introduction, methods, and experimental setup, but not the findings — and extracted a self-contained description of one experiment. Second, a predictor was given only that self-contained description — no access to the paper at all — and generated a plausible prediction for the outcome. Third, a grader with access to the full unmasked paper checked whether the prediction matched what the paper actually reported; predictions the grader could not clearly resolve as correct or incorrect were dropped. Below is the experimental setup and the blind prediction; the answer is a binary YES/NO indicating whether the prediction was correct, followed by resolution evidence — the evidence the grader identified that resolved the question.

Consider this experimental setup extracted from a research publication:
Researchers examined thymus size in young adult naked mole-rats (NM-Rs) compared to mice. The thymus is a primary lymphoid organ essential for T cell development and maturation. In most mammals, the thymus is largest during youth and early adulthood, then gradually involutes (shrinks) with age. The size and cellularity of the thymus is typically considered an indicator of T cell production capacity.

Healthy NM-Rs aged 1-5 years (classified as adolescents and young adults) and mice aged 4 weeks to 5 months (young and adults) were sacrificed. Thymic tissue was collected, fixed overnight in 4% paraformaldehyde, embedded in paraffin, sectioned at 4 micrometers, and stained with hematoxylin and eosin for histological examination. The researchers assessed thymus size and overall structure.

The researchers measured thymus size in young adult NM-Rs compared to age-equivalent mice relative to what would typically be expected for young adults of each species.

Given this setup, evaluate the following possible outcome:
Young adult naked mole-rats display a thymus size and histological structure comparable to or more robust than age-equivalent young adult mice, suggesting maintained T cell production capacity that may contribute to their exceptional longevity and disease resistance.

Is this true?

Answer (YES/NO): NO